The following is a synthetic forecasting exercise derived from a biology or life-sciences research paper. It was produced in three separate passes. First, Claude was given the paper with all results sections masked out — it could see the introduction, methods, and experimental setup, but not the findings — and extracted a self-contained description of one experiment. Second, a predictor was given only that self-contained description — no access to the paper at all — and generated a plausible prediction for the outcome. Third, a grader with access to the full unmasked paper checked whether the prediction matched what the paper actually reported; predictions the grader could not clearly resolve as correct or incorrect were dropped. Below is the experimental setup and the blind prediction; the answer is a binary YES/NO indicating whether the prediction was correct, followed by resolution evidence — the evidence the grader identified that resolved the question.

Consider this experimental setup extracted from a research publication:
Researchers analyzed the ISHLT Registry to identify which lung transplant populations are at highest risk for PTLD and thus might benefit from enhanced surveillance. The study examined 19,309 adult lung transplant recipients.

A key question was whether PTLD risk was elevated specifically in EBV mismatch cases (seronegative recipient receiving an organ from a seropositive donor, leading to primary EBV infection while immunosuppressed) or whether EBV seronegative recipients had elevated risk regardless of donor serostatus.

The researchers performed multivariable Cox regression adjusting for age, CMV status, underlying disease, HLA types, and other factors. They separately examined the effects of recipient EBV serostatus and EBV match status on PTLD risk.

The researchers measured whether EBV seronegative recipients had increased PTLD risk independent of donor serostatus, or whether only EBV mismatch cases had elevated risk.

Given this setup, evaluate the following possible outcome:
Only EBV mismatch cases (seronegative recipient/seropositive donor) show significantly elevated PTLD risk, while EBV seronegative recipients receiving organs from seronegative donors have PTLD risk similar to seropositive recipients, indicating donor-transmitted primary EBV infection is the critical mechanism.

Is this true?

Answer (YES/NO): NO